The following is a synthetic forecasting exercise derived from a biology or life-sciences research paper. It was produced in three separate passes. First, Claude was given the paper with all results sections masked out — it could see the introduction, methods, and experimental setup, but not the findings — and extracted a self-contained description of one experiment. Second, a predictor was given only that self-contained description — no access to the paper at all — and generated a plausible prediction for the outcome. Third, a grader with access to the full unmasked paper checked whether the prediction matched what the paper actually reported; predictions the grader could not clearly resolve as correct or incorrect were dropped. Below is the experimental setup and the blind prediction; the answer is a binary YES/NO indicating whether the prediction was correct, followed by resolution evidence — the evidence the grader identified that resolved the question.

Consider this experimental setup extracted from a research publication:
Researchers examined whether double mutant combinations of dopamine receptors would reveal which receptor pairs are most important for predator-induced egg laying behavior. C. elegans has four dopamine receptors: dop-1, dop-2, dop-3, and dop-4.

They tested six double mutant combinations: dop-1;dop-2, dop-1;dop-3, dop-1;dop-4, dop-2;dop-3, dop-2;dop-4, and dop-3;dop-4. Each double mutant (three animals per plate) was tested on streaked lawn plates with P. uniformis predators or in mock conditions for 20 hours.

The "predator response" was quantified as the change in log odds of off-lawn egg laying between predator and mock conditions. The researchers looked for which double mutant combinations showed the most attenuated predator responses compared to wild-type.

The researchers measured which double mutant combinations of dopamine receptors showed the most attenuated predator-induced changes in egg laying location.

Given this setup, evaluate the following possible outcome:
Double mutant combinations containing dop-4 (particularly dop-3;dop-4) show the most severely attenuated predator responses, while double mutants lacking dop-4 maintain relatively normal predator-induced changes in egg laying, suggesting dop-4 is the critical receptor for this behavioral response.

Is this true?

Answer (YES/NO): NO